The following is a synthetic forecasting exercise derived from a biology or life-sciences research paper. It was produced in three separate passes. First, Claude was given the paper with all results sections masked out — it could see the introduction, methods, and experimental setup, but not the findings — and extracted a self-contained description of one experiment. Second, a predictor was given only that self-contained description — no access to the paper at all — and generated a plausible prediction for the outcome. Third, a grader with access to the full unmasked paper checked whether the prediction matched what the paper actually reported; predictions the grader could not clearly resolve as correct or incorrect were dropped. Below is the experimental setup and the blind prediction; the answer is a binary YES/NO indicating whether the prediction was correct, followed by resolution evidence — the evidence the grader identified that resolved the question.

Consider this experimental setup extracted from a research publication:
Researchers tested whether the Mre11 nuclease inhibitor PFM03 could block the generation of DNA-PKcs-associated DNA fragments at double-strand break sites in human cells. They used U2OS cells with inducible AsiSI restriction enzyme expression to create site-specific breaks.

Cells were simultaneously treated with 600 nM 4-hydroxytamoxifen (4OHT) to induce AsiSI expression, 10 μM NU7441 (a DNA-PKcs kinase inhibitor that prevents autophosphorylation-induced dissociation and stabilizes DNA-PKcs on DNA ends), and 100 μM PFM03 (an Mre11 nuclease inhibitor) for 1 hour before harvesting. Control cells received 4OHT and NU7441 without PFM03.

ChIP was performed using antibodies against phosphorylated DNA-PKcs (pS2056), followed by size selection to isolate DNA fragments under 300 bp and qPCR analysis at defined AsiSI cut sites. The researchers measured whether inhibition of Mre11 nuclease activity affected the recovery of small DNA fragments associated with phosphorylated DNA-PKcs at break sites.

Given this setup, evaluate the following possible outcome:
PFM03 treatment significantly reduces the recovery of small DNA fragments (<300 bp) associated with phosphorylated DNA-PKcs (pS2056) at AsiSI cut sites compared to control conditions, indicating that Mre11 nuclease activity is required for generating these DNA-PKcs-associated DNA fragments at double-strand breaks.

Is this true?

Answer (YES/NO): YES